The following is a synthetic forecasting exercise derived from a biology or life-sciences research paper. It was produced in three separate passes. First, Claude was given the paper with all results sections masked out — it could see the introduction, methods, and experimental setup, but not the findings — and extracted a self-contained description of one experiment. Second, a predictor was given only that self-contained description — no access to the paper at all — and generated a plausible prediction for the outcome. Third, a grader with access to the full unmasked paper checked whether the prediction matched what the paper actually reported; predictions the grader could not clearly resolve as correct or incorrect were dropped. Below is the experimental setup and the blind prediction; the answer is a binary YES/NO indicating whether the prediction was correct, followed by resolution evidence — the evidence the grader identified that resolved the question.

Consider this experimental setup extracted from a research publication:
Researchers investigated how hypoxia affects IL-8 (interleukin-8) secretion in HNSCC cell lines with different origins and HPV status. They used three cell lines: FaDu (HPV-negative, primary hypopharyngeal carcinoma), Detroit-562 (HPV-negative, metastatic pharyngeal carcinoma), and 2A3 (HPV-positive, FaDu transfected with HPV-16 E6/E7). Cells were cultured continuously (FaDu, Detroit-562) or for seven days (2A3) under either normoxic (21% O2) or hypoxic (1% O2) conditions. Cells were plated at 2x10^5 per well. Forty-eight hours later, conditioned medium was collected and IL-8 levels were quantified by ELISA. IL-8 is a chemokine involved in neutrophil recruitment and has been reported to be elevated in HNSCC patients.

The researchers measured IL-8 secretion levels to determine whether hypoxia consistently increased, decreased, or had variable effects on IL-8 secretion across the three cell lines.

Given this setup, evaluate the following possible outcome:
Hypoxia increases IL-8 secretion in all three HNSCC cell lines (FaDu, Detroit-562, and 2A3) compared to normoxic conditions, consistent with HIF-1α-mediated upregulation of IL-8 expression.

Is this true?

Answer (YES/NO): NO